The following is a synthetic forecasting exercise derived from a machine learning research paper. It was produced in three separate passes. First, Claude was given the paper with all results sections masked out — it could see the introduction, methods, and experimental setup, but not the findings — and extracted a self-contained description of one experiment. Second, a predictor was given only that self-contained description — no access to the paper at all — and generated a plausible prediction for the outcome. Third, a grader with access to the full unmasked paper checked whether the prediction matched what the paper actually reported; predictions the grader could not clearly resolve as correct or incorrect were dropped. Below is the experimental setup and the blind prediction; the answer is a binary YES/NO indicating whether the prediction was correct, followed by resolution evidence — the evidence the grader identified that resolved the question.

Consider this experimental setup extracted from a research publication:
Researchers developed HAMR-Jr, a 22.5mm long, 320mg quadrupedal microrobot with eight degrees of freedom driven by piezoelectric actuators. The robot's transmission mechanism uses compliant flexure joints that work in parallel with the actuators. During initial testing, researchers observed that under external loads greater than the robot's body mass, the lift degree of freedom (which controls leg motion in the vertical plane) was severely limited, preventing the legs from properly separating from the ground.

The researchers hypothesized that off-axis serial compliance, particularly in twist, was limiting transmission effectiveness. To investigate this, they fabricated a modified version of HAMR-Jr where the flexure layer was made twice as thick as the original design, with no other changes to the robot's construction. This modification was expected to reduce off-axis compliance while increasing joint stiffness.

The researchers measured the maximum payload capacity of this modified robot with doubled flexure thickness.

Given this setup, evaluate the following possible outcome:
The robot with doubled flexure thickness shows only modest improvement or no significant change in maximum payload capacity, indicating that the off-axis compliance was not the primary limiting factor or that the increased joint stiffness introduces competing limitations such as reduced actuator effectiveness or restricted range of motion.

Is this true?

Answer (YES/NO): NO